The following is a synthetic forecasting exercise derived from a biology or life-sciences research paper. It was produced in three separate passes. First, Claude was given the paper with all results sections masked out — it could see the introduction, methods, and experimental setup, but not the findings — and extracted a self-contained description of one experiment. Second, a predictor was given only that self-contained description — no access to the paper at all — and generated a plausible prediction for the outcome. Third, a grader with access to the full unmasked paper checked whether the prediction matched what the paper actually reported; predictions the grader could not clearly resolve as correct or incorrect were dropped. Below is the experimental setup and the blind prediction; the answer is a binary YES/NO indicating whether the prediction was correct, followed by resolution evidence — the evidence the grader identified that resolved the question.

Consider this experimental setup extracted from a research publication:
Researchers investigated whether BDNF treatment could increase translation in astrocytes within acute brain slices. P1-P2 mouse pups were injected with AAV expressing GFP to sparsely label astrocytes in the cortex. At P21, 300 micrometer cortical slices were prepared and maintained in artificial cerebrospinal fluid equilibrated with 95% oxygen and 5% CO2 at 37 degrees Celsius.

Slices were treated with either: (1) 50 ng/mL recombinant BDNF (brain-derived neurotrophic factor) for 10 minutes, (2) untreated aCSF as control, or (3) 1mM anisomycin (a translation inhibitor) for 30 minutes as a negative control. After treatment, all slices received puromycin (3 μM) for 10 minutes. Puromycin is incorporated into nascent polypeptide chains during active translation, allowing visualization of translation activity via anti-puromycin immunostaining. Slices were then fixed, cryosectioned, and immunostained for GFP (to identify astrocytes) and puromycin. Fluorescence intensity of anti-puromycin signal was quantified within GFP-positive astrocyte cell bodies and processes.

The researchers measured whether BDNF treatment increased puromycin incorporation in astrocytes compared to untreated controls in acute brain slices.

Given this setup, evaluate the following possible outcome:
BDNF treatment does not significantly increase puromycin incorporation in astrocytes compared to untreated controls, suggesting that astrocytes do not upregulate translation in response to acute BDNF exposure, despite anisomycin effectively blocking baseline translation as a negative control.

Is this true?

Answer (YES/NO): NO